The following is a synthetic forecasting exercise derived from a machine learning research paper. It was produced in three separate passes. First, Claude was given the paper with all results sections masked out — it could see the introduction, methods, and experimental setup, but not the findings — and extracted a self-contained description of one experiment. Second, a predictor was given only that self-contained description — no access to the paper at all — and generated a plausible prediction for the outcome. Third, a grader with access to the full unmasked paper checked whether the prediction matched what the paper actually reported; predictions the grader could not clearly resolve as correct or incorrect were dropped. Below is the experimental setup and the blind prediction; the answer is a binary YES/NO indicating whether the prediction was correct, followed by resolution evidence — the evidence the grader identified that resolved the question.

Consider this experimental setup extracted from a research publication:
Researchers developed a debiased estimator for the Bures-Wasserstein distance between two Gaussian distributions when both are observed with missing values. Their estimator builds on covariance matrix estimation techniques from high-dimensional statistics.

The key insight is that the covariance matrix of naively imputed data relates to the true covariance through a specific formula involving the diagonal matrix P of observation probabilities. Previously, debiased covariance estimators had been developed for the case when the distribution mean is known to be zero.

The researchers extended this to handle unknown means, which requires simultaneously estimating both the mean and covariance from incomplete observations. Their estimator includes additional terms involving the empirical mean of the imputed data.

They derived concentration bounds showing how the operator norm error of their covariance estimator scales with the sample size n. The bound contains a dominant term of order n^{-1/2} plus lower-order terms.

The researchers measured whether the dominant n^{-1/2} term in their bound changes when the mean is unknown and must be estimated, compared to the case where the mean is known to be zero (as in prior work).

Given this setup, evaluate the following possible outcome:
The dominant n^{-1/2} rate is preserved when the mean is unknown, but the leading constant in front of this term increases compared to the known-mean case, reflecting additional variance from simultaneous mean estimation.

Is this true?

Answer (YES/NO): NO